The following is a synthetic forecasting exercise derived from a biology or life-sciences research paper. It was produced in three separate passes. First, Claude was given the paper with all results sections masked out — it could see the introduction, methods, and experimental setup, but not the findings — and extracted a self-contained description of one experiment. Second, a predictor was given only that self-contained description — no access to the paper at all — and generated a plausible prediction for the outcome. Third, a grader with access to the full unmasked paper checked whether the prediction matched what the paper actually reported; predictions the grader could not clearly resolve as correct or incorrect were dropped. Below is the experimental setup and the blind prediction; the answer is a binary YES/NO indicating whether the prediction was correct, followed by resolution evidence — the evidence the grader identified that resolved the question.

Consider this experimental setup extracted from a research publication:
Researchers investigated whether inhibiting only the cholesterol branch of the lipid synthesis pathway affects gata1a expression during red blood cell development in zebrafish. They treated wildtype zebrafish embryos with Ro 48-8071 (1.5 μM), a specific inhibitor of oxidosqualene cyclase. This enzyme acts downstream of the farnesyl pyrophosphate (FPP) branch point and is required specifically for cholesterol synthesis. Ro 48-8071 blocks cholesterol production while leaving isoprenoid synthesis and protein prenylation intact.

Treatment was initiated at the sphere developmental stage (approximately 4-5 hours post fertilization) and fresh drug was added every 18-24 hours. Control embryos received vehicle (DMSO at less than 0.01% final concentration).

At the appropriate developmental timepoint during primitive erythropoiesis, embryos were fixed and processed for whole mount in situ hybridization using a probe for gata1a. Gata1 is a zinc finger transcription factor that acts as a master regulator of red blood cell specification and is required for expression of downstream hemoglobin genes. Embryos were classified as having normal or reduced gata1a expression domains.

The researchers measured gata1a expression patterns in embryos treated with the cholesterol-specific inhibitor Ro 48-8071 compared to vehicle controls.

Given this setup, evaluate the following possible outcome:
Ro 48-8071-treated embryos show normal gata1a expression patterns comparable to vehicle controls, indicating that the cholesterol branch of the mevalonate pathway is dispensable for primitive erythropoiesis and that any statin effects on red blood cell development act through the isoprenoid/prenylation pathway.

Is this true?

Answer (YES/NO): YES